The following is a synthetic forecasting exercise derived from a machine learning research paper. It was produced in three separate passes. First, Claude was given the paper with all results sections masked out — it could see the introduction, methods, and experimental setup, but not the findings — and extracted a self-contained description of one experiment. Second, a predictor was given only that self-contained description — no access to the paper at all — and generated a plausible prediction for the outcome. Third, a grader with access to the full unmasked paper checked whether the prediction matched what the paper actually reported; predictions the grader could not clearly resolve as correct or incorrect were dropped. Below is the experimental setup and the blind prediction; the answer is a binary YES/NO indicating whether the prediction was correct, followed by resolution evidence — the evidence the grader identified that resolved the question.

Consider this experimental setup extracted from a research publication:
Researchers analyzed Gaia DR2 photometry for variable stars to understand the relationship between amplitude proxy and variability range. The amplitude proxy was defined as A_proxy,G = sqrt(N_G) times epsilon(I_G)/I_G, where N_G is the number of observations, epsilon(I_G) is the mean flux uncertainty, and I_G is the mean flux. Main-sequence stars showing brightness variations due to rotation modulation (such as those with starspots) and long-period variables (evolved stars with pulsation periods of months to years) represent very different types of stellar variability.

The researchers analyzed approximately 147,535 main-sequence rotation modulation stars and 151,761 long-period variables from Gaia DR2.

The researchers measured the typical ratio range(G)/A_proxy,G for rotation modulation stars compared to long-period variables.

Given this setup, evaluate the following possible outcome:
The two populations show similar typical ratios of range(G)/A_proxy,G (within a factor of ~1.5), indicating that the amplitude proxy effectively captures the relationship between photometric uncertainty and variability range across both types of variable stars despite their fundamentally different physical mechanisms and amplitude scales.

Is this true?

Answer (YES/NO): YES